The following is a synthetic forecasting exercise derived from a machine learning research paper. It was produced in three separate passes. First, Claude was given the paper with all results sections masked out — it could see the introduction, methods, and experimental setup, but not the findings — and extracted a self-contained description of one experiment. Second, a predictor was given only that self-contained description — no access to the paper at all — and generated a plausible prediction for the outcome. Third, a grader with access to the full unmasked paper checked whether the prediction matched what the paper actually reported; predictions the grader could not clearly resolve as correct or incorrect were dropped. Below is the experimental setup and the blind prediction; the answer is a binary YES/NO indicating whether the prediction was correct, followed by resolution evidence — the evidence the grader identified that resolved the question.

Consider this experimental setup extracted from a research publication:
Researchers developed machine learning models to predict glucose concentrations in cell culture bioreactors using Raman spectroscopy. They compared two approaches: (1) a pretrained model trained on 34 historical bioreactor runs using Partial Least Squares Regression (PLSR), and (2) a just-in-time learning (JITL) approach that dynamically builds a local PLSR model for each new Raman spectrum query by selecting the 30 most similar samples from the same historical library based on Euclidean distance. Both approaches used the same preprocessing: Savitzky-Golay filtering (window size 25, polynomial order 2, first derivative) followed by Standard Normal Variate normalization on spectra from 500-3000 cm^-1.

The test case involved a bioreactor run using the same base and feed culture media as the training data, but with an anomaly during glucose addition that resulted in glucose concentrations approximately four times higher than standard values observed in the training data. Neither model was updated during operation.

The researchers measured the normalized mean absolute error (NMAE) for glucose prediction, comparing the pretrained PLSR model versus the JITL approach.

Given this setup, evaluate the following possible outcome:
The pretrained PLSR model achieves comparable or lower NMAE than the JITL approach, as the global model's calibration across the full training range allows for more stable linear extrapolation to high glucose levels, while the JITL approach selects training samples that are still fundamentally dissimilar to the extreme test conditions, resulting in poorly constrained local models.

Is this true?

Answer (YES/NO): YES